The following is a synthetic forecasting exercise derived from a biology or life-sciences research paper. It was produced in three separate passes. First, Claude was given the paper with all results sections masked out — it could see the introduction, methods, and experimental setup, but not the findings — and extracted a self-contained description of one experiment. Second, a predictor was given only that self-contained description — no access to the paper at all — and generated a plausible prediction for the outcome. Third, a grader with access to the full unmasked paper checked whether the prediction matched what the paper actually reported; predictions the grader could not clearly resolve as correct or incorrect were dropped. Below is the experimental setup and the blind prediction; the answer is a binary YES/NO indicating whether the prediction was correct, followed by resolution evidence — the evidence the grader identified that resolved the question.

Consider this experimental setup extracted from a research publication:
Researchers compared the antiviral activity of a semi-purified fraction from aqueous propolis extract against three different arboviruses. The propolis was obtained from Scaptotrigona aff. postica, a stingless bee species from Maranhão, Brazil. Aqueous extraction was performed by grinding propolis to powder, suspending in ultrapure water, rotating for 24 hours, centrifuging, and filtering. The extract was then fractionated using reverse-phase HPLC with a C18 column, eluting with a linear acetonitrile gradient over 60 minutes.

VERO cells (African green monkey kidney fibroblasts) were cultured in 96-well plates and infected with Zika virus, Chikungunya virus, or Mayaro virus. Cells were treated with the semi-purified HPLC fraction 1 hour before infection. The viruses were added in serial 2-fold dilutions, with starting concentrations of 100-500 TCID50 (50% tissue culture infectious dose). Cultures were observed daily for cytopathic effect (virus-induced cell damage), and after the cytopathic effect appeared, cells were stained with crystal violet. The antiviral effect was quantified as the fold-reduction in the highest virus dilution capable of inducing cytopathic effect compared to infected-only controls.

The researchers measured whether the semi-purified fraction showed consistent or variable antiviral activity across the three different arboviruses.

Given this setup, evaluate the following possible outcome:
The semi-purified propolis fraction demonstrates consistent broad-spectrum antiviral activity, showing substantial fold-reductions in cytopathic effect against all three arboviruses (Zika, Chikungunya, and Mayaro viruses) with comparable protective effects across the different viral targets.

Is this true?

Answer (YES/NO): NO